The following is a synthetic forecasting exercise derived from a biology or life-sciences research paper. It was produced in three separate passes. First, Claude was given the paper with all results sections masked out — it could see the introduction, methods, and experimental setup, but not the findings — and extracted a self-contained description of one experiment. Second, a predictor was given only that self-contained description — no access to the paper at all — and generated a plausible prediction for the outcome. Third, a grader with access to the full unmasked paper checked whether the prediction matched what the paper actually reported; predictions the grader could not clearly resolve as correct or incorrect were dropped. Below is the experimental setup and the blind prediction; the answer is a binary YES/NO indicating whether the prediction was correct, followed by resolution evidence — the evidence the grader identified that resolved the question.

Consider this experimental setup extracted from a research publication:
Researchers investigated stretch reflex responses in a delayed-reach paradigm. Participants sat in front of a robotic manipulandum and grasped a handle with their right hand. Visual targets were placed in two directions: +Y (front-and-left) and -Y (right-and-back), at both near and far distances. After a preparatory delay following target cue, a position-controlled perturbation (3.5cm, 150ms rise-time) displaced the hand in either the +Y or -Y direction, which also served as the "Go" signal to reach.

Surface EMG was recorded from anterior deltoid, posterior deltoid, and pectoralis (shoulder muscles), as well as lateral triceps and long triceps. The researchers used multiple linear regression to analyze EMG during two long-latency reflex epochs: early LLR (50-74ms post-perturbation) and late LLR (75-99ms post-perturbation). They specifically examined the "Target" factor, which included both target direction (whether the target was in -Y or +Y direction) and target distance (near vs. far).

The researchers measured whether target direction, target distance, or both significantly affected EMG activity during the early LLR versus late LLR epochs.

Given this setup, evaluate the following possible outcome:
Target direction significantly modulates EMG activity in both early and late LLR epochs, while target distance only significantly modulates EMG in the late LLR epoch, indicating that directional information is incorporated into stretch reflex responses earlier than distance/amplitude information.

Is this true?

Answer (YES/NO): YES